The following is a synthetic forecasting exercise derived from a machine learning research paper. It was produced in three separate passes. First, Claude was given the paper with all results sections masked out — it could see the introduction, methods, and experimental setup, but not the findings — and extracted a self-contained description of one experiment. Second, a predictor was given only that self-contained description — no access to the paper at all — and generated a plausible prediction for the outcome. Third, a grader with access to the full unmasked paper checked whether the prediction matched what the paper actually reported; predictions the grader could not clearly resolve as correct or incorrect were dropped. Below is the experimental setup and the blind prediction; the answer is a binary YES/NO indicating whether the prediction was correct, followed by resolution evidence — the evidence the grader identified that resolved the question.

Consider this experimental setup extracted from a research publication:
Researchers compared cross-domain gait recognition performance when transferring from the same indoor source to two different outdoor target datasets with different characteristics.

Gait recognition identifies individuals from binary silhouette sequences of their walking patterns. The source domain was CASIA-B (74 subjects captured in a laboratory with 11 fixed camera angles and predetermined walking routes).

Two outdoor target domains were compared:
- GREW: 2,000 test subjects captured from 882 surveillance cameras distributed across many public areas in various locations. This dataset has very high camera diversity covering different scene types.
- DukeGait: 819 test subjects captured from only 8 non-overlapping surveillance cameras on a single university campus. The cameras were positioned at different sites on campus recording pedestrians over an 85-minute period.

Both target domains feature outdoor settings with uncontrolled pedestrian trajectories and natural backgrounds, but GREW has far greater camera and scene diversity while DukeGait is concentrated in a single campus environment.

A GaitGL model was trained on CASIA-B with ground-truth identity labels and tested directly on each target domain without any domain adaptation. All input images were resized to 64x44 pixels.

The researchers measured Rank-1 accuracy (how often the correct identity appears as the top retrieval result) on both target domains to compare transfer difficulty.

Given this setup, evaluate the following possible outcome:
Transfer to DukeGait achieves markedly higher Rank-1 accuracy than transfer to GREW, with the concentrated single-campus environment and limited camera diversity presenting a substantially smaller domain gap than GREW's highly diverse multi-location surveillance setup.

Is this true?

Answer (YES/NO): YES